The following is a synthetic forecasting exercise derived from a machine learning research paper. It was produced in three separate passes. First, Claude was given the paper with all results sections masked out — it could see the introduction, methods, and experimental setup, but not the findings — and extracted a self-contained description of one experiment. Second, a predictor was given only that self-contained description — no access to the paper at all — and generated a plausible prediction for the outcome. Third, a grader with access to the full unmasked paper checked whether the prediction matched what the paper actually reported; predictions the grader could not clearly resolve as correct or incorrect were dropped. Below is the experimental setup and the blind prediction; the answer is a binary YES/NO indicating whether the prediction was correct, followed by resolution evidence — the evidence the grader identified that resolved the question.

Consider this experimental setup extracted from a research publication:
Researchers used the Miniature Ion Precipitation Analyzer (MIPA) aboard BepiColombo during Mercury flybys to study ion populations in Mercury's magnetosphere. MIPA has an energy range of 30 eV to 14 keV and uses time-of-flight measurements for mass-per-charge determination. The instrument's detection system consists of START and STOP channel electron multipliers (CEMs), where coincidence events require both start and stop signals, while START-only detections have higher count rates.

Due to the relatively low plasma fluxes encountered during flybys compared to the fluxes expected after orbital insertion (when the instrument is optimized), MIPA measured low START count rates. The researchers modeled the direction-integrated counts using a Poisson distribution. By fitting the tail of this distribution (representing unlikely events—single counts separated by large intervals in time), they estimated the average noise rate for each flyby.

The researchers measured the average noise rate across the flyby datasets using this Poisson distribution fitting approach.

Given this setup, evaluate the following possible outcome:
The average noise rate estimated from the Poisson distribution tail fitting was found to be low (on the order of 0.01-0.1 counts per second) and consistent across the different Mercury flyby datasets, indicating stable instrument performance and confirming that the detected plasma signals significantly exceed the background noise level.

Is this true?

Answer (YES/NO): NO